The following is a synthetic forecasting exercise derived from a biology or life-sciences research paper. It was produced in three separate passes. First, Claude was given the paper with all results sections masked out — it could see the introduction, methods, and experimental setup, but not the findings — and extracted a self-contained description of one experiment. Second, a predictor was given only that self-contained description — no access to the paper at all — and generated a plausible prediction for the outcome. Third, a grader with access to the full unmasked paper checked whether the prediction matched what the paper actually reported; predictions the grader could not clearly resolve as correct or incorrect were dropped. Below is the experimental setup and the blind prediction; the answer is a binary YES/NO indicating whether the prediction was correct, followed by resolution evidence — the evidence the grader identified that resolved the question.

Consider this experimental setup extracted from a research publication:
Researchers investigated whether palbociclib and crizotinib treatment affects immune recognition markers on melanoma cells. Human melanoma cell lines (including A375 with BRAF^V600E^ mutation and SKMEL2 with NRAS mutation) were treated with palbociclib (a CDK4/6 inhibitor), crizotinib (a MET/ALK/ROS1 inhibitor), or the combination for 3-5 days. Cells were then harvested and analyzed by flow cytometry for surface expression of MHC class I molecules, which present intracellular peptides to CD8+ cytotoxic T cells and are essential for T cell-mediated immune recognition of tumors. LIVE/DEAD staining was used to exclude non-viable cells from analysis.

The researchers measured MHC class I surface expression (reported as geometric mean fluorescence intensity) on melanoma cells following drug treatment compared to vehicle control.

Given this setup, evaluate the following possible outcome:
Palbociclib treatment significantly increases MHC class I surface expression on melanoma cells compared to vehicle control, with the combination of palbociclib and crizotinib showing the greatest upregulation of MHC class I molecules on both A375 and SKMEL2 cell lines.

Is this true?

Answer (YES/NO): NO